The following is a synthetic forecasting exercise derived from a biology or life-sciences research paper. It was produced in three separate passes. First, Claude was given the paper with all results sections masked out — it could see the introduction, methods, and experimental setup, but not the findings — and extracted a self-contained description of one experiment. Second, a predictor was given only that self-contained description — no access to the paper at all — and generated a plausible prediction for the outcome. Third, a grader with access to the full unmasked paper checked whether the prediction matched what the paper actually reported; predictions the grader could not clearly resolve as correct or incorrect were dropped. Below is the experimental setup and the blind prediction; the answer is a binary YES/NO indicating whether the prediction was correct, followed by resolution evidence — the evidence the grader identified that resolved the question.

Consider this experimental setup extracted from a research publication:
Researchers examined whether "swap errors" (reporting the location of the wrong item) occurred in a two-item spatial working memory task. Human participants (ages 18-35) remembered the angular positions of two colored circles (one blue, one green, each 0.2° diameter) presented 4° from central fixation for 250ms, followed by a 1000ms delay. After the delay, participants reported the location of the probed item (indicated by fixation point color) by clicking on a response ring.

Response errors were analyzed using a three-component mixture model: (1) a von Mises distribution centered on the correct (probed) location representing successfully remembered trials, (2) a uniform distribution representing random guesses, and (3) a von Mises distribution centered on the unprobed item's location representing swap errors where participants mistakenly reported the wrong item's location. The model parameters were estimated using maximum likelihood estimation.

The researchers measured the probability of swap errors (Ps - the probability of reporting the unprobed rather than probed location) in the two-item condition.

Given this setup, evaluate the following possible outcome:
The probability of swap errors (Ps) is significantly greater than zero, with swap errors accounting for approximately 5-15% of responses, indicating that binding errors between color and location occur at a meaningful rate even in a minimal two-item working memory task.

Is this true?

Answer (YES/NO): NO